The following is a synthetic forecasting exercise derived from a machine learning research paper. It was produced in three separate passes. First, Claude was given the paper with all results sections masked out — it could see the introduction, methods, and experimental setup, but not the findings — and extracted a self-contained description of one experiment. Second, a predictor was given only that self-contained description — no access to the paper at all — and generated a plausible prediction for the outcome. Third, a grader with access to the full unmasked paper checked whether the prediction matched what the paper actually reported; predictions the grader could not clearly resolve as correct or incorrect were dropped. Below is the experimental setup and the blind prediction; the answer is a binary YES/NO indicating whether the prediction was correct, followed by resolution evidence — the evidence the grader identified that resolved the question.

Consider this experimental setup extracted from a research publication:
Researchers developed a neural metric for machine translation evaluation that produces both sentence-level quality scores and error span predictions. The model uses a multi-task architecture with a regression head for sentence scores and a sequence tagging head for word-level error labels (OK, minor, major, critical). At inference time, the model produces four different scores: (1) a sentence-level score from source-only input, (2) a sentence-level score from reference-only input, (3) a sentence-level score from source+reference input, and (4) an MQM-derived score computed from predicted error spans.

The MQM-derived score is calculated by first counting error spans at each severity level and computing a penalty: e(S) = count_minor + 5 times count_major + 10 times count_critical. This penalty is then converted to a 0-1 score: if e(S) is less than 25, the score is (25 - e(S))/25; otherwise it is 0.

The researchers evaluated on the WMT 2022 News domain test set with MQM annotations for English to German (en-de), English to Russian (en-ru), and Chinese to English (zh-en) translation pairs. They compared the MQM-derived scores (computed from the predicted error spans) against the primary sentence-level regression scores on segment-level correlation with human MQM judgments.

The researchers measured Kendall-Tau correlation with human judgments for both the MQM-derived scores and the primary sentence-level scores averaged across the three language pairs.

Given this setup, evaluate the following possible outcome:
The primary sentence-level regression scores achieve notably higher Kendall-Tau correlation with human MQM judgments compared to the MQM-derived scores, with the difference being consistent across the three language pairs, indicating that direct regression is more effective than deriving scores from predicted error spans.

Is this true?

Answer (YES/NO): YES